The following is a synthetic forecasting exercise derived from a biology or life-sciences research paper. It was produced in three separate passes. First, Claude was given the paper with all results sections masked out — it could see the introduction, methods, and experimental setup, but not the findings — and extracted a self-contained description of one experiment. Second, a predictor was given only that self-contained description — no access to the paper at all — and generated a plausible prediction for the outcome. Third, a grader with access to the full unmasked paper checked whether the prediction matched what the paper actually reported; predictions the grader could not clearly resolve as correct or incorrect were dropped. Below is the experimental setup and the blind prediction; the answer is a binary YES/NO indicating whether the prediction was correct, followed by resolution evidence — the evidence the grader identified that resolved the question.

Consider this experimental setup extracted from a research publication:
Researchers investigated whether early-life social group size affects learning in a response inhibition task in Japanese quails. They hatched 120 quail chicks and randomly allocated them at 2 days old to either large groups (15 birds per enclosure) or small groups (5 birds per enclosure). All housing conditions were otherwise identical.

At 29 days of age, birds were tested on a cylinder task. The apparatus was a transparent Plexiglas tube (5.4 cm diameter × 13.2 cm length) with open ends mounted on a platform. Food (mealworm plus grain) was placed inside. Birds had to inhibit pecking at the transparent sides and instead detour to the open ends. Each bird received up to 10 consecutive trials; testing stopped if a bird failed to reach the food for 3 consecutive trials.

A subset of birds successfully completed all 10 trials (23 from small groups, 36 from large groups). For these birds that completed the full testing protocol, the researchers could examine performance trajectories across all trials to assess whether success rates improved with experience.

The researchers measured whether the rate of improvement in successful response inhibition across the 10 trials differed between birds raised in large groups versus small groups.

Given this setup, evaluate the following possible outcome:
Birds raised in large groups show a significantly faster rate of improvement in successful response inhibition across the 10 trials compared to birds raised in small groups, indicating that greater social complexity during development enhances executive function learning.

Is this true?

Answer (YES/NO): NO